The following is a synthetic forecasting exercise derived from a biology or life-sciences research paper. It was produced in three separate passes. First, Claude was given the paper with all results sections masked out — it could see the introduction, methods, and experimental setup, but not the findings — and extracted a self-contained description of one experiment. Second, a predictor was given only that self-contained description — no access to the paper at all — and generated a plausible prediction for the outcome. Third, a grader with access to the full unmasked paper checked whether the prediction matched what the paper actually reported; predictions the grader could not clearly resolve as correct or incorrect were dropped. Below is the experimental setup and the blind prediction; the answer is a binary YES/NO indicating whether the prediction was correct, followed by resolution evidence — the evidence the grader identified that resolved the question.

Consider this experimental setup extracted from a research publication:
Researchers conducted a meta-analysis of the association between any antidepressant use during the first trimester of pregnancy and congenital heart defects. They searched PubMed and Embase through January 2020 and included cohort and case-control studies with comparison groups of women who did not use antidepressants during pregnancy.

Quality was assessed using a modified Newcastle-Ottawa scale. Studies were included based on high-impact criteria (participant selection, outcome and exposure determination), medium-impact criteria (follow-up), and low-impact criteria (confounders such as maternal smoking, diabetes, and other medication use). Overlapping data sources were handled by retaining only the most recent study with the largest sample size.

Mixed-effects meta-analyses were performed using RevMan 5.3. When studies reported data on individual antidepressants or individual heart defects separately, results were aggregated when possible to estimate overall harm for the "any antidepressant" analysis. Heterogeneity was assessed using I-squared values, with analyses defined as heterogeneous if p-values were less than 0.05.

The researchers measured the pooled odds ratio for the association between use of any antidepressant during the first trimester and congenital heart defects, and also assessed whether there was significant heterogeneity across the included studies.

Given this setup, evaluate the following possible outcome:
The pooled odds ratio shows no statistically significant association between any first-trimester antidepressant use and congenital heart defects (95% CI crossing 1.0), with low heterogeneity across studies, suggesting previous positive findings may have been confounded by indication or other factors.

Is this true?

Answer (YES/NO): NO